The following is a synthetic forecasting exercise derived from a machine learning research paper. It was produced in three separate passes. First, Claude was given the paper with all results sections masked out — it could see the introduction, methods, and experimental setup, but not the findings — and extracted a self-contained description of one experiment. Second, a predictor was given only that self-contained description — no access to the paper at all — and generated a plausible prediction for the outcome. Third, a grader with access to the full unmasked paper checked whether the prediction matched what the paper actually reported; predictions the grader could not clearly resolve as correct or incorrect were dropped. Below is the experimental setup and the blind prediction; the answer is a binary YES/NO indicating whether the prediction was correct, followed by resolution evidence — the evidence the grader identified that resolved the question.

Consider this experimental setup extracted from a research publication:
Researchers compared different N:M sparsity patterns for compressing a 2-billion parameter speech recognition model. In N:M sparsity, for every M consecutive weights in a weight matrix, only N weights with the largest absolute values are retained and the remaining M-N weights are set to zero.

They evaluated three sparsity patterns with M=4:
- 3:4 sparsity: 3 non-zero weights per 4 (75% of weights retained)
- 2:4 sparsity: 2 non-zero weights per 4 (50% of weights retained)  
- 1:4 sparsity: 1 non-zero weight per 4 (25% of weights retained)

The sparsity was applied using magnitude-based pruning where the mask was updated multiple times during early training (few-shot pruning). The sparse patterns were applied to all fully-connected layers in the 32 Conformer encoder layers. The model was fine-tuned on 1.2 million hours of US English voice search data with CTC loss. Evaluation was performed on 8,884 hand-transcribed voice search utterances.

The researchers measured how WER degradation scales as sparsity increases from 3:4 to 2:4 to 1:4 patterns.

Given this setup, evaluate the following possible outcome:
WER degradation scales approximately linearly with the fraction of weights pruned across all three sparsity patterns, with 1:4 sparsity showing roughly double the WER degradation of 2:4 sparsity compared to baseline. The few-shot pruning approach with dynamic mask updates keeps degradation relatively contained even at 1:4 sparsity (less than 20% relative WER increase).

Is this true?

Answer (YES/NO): NO